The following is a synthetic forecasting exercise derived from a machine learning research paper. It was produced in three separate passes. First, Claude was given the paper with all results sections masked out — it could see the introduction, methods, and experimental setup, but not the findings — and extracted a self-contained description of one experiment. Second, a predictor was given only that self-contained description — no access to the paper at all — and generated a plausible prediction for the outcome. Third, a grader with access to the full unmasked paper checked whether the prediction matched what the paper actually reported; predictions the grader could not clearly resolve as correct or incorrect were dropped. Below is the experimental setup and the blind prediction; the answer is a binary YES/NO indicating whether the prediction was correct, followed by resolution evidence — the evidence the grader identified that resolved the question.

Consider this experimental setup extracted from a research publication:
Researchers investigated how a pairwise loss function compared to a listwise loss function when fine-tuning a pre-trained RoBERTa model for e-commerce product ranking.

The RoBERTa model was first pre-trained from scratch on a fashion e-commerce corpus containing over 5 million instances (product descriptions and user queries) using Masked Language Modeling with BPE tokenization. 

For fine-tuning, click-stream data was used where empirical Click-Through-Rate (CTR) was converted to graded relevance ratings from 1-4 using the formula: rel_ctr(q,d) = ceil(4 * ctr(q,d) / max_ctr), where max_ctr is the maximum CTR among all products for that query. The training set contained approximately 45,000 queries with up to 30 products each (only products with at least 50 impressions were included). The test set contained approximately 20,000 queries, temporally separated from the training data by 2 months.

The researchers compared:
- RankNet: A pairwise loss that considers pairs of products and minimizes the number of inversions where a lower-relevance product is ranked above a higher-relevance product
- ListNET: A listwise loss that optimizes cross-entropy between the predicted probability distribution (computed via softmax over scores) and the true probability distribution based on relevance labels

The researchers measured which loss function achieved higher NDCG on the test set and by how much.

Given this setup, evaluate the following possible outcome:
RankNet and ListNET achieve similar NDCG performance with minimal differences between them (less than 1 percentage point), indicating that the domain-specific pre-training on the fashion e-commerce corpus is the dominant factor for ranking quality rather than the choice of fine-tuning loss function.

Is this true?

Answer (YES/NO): NO